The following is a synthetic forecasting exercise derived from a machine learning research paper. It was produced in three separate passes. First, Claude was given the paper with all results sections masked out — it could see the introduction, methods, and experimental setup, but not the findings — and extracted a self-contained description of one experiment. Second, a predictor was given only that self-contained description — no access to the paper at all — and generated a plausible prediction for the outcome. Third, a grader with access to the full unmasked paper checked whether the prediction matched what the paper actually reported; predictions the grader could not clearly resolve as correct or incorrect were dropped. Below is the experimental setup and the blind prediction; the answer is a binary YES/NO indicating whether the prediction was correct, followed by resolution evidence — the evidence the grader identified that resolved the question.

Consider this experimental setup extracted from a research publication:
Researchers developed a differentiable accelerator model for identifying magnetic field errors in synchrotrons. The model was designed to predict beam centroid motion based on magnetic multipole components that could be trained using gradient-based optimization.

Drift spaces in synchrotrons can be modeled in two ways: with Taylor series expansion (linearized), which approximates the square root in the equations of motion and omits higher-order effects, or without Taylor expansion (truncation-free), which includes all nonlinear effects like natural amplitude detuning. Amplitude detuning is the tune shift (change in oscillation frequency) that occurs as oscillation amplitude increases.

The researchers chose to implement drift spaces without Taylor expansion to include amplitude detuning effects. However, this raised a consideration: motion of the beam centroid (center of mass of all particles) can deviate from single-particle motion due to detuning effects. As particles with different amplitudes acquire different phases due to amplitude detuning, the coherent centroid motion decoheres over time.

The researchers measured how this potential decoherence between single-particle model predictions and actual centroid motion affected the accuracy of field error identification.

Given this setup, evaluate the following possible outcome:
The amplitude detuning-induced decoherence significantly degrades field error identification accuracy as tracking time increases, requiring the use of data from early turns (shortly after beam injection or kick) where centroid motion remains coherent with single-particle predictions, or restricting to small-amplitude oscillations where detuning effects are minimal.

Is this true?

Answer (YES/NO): YES